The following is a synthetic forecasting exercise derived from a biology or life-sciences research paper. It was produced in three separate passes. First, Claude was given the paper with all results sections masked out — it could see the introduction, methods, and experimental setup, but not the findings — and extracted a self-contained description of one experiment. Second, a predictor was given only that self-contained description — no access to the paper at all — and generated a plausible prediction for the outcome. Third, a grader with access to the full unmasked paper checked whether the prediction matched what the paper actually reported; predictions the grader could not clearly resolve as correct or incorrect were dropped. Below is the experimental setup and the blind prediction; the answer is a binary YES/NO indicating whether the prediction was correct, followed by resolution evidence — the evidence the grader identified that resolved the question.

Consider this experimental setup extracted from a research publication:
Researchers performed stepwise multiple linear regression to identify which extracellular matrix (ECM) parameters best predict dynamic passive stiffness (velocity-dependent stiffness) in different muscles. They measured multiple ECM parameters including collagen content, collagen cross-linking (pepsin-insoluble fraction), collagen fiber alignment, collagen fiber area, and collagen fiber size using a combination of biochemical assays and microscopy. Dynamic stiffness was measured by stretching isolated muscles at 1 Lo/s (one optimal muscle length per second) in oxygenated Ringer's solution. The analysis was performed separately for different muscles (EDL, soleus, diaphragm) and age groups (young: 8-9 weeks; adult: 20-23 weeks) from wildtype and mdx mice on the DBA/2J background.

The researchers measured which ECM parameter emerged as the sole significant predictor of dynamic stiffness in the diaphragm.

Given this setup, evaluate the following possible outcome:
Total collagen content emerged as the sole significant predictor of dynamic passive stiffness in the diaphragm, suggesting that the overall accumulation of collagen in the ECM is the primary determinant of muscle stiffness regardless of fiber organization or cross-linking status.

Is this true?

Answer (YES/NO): NO